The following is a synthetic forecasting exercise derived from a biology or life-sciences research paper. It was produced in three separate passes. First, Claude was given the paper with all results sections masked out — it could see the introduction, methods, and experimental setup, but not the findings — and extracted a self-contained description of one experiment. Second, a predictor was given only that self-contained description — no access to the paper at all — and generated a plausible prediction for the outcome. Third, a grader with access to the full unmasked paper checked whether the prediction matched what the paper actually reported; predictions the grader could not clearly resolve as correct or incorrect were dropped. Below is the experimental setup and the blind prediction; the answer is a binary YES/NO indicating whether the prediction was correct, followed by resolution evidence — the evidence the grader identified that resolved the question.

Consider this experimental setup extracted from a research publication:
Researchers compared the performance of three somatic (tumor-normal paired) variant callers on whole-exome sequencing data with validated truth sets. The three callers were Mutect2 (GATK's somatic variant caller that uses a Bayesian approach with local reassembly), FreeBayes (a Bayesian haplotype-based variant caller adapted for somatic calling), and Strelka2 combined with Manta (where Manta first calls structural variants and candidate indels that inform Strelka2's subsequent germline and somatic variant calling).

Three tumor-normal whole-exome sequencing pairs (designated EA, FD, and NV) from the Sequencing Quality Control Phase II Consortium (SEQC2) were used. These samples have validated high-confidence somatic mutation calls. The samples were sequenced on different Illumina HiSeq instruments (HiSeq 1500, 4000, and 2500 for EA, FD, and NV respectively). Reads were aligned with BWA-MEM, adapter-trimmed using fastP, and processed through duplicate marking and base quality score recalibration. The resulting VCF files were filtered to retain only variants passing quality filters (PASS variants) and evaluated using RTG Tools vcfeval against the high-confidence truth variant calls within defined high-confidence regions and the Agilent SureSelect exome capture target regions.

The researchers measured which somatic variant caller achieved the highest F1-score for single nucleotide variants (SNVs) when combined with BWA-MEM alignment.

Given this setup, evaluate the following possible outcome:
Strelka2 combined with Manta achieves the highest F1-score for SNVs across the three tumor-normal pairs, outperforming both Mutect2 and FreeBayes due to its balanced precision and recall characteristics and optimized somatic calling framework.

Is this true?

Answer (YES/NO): NO